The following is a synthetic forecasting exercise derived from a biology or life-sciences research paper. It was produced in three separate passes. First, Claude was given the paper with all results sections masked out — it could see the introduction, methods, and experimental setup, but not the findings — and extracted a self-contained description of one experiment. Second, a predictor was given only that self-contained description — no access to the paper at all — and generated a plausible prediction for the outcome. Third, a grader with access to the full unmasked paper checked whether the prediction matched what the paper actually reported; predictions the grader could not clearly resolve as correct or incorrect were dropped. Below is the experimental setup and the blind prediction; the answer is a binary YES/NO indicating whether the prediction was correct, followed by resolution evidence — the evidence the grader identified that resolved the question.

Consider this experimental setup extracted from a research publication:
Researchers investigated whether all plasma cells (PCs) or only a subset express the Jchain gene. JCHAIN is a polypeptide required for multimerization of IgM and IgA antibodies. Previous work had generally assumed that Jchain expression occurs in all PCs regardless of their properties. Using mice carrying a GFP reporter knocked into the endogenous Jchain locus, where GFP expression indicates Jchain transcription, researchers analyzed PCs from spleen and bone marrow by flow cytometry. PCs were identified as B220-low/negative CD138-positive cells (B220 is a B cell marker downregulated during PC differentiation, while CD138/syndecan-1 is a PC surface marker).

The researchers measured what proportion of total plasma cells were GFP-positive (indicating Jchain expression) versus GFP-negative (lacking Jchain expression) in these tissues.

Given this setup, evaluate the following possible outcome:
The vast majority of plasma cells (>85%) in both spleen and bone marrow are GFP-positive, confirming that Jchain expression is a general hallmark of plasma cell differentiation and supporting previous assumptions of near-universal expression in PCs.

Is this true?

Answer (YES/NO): NO